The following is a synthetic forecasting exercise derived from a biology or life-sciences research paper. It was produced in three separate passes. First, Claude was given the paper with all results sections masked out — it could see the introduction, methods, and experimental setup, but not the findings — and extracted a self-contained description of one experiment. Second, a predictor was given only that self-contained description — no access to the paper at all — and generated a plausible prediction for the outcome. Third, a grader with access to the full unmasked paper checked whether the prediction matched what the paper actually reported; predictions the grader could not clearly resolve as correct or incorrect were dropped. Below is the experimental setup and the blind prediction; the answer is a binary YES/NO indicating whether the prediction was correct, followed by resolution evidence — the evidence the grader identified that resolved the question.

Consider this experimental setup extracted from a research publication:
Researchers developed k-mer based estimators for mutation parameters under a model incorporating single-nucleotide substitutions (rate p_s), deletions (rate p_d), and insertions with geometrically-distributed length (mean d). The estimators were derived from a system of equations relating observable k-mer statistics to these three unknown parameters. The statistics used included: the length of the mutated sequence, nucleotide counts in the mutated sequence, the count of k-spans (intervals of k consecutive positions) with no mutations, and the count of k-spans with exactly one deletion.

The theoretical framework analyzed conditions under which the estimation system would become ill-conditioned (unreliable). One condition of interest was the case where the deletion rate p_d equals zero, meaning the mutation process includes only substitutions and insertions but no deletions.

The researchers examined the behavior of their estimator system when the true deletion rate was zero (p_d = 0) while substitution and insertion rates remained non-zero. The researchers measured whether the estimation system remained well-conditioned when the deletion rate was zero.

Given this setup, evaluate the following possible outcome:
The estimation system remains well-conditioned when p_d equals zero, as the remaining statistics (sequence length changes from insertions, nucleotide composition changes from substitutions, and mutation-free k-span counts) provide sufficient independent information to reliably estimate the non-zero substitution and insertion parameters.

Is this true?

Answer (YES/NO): NO